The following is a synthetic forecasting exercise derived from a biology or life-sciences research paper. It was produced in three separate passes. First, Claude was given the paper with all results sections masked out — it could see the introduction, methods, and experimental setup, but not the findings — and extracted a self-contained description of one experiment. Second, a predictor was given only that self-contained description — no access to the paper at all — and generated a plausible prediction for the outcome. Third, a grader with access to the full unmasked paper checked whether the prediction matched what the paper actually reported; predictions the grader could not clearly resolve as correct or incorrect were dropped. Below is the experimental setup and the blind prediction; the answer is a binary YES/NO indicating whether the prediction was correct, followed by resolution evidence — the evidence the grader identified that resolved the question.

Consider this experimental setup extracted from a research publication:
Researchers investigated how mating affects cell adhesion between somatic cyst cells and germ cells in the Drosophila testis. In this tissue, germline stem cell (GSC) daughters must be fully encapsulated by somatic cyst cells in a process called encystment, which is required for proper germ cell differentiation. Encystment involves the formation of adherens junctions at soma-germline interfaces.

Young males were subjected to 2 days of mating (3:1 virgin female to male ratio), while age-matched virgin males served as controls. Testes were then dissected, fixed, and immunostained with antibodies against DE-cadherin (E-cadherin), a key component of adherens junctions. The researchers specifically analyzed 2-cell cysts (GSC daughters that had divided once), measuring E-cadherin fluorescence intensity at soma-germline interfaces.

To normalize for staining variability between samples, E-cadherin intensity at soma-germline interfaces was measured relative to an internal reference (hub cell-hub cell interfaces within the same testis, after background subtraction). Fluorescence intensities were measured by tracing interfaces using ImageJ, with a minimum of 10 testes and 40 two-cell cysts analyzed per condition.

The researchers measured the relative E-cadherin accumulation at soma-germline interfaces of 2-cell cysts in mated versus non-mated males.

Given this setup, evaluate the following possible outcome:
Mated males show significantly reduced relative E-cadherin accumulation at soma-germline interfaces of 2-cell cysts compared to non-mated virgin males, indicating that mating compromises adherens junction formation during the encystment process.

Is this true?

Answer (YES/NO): YES